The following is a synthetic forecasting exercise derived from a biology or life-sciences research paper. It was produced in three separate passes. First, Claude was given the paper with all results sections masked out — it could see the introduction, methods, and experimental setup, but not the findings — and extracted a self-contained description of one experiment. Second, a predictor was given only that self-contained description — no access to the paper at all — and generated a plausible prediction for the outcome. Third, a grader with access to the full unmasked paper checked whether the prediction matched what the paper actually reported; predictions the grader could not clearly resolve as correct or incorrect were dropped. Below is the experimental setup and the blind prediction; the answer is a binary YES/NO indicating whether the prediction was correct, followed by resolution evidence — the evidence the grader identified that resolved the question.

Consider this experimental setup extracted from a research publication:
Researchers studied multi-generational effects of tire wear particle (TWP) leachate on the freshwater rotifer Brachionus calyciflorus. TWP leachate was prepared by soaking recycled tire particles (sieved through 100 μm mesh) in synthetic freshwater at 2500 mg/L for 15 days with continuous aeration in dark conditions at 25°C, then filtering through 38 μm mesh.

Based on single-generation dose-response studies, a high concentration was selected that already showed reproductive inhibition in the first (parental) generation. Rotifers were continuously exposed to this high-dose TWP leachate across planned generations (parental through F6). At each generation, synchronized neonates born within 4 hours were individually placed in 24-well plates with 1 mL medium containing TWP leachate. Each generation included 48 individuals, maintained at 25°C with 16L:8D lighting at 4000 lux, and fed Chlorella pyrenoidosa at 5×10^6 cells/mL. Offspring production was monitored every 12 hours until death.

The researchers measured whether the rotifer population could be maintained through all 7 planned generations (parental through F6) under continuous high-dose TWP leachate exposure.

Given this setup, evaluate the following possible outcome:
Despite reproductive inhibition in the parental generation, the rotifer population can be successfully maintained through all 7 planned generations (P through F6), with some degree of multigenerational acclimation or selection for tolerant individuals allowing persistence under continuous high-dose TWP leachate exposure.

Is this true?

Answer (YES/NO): NO